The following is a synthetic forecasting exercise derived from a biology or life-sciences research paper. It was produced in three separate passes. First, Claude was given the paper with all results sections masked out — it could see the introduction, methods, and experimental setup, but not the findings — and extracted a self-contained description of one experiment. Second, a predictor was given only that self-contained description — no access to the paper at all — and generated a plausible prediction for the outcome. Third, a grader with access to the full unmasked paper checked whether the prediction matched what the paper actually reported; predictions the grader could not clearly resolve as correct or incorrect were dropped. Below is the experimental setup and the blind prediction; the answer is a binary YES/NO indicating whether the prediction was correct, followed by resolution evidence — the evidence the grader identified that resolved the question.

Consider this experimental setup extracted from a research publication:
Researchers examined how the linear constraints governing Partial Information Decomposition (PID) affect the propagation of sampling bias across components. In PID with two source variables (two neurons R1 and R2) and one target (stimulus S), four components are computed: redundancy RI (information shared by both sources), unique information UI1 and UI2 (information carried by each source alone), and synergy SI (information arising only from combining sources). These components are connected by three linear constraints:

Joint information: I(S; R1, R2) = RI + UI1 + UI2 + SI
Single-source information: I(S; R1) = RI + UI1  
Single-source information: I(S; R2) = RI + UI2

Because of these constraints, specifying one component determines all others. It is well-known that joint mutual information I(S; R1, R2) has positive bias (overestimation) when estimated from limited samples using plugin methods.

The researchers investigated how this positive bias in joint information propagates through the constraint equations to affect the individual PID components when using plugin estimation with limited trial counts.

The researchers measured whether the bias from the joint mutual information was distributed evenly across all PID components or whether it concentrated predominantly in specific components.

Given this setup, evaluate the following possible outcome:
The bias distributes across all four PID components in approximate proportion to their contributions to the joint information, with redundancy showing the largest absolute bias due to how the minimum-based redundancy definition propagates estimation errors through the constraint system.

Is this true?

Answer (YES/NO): NO